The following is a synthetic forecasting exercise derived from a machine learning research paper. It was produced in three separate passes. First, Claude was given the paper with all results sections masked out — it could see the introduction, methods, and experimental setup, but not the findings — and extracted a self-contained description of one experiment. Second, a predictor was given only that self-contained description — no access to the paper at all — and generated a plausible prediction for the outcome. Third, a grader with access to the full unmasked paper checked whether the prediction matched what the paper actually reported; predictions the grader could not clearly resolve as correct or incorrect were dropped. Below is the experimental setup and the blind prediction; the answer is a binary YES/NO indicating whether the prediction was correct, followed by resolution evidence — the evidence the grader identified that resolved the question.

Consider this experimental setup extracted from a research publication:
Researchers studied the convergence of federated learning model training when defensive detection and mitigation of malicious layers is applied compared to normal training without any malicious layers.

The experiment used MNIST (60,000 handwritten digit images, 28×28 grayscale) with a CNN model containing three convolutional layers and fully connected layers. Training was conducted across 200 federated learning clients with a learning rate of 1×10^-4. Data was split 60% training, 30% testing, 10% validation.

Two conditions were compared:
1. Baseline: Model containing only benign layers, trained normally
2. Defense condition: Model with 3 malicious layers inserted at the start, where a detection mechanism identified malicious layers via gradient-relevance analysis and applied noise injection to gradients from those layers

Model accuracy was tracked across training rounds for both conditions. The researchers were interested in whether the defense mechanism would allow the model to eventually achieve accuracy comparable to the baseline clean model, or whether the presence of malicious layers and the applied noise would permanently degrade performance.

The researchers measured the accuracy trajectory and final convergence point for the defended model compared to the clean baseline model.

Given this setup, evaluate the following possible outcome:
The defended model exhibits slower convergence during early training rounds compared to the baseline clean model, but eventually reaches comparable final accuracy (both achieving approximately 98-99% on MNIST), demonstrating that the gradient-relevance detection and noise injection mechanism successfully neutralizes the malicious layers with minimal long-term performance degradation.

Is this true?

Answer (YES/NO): NO